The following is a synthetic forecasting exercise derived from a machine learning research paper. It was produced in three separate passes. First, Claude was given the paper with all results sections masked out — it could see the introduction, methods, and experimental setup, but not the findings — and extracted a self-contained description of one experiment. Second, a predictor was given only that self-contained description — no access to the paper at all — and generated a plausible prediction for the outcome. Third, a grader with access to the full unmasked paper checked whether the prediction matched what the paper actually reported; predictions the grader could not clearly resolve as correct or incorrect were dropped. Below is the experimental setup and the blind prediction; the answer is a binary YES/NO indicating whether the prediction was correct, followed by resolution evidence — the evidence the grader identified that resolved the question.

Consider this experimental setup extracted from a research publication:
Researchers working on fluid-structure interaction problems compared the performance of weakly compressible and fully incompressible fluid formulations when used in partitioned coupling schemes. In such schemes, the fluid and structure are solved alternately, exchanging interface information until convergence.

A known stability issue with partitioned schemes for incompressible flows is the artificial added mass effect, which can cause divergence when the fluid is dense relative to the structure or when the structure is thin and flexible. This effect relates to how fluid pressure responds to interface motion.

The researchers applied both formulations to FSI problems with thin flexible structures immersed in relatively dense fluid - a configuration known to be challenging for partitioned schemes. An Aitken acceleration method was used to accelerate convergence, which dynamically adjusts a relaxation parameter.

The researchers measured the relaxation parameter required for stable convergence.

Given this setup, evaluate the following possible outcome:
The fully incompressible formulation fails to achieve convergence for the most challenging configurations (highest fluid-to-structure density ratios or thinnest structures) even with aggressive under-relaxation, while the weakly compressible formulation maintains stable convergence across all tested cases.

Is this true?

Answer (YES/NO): NO